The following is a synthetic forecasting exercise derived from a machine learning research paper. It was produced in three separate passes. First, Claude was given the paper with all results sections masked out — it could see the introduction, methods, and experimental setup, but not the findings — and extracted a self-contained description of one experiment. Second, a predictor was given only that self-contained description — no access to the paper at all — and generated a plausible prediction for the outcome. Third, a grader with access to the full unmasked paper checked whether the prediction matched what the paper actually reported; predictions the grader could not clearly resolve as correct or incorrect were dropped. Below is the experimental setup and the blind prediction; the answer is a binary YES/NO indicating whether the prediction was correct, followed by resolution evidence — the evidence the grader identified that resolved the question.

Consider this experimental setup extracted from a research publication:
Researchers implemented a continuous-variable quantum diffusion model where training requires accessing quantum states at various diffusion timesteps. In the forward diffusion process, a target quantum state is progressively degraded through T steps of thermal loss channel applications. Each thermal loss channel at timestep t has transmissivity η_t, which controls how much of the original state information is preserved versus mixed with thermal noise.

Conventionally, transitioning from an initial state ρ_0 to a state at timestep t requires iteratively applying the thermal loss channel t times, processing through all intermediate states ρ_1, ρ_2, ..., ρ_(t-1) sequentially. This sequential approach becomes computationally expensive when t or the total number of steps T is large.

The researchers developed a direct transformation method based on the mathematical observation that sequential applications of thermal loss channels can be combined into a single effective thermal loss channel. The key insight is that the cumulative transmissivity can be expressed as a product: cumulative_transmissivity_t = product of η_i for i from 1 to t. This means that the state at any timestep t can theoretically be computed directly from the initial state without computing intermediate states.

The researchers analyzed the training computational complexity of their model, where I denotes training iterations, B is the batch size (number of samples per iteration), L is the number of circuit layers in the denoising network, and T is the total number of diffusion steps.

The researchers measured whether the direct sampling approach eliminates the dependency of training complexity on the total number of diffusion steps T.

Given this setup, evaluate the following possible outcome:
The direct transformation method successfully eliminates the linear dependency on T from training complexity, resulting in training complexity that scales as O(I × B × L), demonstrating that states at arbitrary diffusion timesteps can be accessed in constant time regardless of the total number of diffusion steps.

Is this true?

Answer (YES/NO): YES